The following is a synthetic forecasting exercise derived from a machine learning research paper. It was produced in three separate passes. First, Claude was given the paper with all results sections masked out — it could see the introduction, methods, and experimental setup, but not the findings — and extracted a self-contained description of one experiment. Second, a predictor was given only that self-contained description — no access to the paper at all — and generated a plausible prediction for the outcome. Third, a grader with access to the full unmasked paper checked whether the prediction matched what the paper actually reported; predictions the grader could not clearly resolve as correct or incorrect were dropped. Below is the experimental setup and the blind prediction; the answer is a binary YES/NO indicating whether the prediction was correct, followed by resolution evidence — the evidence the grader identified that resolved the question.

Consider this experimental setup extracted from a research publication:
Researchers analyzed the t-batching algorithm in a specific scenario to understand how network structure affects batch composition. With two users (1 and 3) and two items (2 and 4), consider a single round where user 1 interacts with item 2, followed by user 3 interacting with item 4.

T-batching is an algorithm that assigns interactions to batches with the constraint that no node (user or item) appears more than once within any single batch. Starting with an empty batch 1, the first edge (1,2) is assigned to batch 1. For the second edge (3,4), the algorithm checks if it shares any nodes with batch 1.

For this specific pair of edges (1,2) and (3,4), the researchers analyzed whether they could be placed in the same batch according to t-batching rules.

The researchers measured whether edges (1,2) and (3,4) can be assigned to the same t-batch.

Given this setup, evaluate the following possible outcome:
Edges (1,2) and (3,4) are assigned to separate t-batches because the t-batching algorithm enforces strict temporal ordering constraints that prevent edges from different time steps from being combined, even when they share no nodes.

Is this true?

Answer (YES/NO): NO